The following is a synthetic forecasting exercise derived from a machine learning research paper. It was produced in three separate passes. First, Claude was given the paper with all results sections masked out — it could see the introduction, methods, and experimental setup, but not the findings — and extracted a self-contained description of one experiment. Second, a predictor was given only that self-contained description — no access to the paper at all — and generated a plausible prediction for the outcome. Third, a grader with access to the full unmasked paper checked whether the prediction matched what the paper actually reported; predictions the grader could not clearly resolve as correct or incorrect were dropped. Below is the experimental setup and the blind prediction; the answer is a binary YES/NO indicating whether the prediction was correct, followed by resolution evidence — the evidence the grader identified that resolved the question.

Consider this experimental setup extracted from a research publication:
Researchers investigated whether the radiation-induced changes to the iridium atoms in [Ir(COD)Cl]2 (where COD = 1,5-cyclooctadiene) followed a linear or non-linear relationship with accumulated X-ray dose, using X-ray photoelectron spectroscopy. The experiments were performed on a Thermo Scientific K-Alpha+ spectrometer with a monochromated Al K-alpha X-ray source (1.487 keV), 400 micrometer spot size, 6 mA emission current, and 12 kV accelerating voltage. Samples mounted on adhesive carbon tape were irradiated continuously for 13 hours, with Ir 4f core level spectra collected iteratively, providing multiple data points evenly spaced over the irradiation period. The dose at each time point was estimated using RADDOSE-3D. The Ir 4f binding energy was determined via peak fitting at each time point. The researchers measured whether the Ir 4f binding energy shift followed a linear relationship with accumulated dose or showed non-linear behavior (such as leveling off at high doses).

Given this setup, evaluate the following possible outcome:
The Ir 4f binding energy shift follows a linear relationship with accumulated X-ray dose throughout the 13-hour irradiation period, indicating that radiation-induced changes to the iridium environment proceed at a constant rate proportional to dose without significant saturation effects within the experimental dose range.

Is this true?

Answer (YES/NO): NO